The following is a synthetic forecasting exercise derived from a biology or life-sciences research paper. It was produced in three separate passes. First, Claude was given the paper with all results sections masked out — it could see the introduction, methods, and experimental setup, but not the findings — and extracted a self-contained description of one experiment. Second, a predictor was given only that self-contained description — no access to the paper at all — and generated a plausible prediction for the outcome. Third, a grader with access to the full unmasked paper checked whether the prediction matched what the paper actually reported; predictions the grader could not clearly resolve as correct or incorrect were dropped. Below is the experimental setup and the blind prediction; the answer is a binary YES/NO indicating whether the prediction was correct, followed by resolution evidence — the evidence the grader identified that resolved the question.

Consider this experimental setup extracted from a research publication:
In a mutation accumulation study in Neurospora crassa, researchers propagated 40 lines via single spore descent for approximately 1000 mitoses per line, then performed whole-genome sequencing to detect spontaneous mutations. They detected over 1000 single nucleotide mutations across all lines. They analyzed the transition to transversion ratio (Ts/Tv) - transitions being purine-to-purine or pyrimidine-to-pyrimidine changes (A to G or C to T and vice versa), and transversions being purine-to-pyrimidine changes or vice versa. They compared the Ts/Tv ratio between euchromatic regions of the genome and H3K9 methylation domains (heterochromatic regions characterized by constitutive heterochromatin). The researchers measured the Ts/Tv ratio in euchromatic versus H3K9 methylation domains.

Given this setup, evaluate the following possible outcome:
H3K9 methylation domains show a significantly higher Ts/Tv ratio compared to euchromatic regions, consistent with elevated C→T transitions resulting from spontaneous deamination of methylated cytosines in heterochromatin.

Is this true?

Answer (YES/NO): NO